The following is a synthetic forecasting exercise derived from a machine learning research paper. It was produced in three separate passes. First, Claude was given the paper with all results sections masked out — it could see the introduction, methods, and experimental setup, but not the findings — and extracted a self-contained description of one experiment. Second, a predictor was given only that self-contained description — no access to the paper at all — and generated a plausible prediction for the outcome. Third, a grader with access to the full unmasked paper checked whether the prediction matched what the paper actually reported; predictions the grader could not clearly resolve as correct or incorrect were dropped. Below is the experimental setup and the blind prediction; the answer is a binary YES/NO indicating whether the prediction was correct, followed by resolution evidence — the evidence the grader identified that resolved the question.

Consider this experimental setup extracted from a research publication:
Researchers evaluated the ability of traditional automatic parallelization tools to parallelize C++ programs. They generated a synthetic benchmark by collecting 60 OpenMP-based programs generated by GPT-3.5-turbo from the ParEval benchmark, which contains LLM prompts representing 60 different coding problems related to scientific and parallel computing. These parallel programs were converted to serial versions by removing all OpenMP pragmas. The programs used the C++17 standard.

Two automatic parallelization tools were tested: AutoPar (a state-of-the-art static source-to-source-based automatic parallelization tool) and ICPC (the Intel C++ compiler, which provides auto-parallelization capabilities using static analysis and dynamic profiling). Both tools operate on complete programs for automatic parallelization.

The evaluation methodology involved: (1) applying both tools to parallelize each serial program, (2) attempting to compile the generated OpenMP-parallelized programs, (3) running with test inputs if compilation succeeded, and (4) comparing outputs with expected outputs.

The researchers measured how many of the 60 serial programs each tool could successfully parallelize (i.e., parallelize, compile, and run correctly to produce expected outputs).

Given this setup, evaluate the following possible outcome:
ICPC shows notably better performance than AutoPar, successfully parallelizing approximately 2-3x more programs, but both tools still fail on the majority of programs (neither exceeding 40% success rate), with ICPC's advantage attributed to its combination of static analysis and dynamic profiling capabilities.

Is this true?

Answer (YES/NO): NO